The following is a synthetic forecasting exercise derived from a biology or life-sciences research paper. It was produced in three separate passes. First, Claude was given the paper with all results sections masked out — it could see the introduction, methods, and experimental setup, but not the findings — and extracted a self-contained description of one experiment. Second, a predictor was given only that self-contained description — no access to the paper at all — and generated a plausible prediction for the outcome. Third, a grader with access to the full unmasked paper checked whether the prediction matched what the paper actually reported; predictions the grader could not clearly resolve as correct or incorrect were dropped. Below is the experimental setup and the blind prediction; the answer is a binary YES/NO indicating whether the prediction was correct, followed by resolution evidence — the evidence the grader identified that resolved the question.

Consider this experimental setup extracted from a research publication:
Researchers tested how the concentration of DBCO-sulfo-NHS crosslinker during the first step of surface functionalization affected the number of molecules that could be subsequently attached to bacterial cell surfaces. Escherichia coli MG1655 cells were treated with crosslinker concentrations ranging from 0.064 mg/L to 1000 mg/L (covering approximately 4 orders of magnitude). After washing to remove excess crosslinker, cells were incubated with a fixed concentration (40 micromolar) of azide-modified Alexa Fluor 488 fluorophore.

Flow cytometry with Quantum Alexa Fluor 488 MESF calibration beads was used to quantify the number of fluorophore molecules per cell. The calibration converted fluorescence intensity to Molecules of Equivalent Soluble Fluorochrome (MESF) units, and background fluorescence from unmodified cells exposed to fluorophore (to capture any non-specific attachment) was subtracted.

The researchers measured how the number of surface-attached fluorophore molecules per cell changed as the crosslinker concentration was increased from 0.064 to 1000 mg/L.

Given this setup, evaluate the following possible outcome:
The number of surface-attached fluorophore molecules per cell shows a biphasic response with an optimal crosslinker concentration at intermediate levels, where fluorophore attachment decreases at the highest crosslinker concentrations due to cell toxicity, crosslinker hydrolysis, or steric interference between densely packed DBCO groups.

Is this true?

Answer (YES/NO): NO